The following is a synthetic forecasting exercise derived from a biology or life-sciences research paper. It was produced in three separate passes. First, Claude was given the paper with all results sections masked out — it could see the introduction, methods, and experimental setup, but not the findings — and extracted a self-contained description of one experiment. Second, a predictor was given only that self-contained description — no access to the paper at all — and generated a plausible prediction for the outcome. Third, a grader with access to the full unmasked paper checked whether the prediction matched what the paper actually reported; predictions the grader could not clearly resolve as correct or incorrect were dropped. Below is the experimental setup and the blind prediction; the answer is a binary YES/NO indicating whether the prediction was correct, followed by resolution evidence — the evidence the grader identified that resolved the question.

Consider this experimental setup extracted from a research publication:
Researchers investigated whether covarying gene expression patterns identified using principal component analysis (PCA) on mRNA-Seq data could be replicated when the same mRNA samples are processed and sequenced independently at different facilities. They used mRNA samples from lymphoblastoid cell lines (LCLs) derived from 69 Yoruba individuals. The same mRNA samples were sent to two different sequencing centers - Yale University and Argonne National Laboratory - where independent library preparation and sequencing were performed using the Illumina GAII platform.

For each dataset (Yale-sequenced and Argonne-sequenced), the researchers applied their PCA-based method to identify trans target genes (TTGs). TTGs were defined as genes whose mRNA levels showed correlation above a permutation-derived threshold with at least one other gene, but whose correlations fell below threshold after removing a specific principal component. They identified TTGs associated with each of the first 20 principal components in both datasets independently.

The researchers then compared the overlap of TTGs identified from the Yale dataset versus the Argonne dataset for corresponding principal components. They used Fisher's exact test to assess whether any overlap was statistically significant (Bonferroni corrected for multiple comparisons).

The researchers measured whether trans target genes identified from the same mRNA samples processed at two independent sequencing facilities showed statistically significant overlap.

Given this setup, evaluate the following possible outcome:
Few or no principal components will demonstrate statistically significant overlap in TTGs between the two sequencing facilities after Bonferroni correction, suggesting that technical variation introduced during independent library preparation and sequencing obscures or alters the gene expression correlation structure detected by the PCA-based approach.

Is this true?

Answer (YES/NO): NO